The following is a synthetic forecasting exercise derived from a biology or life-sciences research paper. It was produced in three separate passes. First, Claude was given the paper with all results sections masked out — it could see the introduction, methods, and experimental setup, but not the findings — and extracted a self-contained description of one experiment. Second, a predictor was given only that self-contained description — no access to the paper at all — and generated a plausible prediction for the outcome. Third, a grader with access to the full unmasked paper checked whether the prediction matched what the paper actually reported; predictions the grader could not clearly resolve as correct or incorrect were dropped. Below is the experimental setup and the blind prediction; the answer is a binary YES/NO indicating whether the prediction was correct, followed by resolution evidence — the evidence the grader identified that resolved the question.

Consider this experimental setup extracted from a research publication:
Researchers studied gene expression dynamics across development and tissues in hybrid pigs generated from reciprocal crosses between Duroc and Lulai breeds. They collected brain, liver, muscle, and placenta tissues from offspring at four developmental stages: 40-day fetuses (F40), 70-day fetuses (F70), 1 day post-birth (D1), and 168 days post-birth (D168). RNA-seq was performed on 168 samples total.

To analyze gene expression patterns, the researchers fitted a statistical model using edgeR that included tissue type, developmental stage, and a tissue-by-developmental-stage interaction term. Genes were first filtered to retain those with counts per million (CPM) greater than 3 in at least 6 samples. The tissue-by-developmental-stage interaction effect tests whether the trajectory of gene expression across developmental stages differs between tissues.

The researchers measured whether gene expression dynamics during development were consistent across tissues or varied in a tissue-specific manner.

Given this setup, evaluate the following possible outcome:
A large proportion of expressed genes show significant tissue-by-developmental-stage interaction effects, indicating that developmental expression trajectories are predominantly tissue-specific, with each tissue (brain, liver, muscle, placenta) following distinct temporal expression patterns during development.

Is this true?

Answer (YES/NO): YES